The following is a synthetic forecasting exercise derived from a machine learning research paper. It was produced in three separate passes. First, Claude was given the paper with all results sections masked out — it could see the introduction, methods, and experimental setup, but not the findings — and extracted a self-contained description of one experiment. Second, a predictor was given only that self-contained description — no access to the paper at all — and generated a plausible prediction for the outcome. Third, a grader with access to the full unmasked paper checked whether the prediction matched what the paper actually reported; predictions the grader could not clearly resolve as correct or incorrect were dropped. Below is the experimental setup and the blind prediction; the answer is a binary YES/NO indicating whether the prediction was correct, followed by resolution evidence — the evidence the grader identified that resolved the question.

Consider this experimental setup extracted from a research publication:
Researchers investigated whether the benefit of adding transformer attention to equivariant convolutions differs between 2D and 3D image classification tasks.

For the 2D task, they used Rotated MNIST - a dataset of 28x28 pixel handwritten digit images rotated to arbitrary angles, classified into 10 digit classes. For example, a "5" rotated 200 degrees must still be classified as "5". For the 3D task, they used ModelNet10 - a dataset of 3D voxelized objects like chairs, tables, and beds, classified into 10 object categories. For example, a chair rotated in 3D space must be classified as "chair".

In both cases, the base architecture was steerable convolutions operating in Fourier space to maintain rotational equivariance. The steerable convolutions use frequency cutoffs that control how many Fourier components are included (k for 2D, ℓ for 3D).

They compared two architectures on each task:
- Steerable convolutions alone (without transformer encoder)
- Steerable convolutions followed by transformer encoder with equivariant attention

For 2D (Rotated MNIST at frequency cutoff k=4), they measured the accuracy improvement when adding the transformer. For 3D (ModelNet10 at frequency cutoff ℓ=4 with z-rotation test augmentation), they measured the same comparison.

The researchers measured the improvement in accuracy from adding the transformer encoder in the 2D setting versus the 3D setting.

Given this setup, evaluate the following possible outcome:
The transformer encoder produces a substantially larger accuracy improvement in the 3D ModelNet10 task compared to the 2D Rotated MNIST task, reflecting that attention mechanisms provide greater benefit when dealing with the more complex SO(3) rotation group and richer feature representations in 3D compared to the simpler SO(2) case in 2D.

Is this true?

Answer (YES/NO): NO